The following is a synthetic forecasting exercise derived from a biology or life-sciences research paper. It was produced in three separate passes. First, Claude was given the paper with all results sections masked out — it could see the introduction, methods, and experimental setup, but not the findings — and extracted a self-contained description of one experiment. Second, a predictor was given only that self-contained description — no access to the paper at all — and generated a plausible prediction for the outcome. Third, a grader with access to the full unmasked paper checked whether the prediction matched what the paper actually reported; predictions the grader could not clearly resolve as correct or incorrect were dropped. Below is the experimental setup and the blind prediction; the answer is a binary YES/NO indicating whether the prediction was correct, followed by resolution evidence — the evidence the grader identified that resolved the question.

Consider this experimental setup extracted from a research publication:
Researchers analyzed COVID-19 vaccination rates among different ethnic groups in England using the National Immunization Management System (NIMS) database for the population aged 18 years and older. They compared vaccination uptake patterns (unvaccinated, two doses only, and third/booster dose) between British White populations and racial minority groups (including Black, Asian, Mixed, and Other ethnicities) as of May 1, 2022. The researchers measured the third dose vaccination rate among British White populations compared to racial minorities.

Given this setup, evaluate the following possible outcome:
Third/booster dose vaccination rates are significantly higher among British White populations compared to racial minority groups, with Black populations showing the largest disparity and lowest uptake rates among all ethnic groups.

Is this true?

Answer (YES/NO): NO